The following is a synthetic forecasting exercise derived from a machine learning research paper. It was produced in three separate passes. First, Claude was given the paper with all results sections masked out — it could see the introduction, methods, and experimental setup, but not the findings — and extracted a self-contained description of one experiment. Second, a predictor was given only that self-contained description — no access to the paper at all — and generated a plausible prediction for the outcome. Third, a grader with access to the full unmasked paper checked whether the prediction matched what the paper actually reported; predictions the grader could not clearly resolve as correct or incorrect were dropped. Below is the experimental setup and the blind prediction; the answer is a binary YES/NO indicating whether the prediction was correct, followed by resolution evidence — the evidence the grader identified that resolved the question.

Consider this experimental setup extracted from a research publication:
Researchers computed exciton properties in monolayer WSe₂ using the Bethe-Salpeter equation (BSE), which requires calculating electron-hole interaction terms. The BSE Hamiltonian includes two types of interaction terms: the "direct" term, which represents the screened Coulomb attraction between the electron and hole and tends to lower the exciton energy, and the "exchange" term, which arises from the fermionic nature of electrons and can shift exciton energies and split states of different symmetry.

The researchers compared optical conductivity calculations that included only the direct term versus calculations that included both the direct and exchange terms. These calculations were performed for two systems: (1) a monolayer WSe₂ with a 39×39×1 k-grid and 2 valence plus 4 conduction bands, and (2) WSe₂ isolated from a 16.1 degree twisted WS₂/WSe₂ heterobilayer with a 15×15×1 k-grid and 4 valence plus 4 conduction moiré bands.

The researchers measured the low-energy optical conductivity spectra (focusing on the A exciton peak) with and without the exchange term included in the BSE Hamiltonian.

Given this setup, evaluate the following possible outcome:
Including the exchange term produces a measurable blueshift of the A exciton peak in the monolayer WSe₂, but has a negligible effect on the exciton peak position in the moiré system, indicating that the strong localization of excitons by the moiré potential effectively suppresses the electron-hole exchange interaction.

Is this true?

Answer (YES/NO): NO